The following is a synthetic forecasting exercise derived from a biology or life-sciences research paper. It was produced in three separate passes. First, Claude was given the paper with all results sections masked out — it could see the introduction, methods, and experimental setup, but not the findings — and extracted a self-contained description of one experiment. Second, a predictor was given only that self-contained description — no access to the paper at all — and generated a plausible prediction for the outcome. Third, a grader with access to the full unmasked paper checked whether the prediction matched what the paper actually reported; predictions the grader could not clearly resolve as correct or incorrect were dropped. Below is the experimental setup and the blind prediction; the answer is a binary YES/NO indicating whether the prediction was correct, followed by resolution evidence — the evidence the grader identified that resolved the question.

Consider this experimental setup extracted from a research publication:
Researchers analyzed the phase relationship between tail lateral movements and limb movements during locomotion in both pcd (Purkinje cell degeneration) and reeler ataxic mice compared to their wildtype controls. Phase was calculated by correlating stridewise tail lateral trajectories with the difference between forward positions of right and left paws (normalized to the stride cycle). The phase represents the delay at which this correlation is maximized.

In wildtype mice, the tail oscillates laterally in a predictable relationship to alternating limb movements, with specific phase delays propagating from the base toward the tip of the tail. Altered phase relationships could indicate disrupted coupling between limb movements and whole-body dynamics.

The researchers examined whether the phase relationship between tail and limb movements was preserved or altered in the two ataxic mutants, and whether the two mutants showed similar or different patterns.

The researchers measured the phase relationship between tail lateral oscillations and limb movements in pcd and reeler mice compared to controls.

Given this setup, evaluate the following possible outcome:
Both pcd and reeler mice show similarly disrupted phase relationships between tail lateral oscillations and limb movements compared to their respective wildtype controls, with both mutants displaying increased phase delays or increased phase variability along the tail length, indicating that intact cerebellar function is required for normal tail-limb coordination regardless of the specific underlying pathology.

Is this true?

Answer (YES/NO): NO